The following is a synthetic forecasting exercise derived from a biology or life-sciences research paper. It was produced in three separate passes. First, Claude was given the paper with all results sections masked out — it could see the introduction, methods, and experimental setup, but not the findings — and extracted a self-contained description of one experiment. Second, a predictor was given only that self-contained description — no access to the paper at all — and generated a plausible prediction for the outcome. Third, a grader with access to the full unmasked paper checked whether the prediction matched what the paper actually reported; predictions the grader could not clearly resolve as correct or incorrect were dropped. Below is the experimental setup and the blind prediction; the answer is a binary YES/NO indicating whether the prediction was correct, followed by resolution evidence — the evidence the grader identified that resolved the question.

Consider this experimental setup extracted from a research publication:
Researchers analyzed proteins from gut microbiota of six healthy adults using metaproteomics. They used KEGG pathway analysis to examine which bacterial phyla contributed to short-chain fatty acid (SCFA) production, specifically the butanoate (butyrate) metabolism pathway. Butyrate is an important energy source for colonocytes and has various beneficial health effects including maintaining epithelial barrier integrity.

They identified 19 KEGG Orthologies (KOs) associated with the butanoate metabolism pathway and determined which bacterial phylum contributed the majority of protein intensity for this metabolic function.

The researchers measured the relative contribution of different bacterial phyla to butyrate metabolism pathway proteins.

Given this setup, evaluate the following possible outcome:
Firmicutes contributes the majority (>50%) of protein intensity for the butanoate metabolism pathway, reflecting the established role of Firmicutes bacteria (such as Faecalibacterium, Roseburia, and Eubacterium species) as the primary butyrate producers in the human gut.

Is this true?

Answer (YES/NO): YES